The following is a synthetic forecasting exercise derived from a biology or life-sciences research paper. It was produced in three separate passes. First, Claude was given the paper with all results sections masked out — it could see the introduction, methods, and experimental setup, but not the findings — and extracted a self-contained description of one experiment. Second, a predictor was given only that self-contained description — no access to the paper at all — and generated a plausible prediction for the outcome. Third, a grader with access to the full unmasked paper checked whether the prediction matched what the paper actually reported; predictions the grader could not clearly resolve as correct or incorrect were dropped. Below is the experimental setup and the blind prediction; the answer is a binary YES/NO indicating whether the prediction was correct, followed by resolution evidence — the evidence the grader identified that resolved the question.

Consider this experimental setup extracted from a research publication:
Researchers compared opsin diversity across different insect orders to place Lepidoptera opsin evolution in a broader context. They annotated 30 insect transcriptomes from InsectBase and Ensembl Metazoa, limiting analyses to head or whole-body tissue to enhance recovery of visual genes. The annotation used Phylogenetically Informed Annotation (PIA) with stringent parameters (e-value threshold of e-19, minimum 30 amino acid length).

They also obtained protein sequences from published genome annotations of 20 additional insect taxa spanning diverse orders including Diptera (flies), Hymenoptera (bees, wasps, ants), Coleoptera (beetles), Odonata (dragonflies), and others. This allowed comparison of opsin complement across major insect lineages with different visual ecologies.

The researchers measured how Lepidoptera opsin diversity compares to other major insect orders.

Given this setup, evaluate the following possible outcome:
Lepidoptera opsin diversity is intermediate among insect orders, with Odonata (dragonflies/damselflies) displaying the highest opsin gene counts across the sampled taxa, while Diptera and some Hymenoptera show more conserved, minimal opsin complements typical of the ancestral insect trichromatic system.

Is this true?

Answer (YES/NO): NO